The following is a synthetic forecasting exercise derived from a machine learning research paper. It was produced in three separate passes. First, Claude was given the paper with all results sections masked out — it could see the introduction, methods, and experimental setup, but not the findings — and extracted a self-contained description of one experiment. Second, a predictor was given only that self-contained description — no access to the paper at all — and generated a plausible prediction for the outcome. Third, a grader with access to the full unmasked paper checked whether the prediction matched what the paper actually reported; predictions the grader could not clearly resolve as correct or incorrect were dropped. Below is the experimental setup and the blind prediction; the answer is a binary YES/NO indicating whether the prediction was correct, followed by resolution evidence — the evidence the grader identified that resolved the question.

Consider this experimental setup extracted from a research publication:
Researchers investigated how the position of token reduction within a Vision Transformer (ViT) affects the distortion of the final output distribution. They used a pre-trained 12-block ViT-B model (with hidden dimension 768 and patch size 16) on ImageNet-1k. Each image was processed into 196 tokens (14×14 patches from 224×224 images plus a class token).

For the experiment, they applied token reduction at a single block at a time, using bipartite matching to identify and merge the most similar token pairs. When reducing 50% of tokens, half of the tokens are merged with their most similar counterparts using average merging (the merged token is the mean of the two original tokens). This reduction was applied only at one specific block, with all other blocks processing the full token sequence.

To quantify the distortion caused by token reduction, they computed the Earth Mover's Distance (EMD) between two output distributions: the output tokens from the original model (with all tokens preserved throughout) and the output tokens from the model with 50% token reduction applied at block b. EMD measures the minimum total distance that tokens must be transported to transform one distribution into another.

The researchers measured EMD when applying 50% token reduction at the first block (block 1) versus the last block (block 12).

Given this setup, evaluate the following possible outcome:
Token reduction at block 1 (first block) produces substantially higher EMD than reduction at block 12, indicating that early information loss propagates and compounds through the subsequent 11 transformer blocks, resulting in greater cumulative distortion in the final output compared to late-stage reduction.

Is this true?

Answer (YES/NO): YES